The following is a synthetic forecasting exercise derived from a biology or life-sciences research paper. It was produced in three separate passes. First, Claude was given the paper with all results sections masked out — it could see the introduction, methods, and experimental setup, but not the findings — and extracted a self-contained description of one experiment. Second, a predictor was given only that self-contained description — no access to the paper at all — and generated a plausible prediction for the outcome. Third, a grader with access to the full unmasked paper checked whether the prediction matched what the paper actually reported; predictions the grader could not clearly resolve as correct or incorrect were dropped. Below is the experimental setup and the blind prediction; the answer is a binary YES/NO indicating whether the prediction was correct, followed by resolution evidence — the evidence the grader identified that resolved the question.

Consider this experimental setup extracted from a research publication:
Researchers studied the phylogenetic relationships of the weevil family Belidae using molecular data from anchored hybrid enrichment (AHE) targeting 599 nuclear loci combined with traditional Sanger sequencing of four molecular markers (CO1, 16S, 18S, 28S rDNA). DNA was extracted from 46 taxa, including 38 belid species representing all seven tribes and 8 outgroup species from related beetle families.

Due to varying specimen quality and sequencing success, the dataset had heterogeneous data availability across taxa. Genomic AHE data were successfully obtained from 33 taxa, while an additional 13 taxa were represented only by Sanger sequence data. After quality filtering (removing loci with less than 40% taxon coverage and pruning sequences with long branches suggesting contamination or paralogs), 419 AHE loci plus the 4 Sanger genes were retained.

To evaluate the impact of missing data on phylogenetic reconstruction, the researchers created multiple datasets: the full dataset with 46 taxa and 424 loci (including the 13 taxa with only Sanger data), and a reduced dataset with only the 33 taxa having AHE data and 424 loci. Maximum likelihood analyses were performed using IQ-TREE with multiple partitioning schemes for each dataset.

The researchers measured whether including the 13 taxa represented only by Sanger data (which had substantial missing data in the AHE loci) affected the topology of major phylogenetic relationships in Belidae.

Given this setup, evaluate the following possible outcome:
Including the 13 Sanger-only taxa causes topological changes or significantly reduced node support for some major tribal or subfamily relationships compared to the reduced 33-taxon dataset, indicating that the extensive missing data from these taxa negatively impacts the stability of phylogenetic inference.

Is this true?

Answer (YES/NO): NO